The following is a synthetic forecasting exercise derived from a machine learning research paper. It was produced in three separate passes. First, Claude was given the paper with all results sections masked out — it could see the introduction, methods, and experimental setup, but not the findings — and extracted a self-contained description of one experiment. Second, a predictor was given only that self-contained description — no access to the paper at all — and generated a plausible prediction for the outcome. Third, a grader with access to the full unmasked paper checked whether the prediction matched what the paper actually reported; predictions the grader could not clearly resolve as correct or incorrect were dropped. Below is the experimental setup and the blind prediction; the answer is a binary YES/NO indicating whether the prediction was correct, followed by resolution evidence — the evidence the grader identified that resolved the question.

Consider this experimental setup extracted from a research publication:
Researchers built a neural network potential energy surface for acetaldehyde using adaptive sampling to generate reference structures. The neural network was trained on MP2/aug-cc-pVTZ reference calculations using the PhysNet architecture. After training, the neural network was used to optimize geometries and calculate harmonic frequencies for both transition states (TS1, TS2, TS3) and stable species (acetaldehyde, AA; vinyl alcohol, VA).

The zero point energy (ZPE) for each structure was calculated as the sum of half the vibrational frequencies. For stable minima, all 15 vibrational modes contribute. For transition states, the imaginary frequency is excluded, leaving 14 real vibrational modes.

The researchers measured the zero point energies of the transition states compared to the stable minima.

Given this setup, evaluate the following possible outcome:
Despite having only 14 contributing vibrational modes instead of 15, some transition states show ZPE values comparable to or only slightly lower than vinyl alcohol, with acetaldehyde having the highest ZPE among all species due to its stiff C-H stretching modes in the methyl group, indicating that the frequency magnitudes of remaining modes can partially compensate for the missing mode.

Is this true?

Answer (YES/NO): NO